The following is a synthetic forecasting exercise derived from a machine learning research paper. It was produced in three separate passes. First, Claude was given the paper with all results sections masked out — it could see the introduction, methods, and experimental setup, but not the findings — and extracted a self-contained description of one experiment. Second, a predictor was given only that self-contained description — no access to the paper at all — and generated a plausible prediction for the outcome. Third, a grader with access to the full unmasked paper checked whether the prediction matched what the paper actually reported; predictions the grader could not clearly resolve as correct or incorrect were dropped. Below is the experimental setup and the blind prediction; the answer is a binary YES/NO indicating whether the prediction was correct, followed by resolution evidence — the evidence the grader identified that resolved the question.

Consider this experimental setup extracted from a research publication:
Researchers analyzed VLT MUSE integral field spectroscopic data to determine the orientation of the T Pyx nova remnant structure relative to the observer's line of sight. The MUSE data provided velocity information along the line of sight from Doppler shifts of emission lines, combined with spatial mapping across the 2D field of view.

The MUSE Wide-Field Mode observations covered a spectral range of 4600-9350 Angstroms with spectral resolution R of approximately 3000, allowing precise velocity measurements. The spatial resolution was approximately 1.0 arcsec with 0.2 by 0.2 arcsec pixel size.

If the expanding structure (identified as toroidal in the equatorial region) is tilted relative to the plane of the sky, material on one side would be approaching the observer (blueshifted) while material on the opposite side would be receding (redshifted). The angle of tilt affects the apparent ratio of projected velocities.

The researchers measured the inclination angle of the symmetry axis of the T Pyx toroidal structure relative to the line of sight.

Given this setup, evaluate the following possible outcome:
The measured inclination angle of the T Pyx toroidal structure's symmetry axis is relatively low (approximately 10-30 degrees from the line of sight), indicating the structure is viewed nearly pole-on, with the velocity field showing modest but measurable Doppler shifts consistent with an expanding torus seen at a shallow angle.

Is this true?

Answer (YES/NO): NO